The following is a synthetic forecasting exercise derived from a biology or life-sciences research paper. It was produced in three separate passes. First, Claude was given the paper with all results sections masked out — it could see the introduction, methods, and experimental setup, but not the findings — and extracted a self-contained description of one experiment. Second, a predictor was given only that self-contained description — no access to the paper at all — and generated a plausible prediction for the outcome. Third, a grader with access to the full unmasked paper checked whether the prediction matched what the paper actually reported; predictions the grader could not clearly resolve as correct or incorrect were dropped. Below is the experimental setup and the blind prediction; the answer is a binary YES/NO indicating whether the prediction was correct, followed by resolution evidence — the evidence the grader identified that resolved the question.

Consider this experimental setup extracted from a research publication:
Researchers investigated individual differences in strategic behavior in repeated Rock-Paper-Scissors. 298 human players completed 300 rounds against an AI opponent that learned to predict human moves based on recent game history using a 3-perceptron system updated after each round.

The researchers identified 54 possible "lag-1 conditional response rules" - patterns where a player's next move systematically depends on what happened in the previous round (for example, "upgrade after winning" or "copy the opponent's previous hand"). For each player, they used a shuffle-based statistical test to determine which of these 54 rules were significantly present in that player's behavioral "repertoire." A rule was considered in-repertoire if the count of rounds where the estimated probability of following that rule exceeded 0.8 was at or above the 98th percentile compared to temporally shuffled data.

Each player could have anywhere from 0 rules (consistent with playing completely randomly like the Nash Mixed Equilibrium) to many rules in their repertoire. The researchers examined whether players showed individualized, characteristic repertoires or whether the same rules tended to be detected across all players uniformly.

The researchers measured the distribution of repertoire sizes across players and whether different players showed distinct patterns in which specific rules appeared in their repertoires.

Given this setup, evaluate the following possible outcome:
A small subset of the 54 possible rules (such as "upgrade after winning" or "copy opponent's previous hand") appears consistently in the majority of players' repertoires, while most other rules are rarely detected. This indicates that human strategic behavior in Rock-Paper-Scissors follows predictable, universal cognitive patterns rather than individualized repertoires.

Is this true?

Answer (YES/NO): NO